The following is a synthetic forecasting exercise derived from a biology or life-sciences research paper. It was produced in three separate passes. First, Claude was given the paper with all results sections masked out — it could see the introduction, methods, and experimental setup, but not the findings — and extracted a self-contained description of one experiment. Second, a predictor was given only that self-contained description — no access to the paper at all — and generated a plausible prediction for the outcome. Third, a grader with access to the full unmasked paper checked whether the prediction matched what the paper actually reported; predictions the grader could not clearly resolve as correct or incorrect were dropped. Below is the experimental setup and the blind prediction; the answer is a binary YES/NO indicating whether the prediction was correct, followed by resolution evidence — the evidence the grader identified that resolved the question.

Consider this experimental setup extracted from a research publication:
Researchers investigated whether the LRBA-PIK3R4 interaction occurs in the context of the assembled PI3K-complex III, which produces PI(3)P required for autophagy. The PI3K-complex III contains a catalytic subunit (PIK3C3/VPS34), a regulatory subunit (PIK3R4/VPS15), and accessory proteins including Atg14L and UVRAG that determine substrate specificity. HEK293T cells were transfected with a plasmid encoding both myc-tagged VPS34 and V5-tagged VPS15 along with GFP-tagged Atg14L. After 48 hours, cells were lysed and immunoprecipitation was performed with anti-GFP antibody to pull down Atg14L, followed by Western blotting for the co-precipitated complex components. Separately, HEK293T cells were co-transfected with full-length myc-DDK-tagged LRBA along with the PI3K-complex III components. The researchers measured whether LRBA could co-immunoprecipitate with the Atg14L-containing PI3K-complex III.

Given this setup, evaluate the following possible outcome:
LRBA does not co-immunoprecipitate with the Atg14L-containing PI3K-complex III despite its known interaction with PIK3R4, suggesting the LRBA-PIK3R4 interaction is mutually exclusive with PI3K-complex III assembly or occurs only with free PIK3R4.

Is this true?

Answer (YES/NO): NO